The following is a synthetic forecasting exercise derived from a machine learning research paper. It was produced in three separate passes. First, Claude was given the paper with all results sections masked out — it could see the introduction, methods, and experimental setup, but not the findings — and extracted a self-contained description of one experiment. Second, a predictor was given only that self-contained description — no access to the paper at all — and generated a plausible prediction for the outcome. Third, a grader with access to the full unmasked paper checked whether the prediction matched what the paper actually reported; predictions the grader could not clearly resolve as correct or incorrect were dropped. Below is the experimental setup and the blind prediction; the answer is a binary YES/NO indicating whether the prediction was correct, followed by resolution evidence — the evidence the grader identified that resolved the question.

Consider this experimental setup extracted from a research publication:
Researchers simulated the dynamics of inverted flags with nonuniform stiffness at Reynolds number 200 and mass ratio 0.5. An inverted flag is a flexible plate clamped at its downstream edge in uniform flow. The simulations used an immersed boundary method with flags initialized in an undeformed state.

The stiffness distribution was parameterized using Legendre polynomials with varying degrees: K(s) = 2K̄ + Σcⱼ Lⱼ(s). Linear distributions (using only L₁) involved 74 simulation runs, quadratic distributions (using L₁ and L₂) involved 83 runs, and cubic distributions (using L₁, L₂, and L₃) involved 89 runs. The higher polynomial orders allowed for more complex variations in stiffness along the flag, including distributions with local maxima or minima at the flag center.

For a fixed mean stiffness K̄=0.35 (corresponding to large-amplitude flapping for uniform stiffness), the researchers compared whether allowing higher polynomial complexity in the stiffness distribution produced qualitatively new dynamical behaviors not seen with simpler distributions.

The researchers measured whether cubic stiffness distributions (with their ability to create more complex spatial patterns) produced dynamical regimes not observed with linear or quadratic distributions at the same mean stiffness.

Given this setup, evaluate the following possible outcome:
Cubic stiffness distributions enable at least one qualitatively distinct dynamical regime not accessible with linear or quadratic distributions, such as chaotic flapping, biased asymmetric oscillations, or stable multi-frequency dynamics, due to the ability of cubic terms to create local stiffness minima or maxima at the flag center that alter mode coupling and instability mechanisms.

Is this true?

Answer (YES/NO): NO